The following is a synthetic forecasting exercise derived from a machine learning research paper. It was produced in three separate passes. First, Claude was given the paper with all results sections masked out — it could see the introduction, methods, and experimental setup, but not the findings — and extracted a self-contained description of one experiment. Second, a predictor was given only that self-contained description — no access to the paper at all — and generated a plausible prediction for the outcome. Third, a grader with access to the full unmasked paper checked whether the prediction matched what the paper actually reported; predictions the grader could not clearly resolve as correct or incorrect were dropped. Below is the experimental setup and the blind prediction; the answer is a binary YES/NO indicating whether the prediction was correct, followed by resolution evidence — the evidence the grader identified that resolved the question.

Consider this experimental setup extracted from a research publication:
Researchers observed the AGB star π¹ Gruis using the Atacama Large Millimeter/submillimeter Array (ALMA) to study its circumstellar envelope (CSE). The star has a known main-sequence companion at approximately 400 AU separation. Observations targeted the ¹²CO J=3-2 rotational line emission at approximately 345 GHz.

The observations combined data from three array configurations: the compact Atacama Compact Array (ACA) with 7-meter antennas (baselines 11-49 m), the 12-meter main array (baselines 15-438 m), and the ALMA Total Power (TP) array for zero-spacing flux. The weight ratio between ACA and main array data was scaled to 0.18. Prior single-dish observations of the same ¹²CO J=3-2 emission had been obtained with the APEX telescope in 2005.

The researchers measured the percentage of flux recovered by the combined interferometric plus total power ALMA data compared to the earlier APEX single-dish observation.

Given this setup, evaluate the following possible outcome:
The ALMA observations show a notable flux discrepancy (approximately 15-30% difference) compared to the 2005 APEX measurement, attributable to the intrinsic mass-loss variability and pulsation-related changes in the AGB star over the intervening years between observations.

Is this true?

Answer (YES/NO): NO